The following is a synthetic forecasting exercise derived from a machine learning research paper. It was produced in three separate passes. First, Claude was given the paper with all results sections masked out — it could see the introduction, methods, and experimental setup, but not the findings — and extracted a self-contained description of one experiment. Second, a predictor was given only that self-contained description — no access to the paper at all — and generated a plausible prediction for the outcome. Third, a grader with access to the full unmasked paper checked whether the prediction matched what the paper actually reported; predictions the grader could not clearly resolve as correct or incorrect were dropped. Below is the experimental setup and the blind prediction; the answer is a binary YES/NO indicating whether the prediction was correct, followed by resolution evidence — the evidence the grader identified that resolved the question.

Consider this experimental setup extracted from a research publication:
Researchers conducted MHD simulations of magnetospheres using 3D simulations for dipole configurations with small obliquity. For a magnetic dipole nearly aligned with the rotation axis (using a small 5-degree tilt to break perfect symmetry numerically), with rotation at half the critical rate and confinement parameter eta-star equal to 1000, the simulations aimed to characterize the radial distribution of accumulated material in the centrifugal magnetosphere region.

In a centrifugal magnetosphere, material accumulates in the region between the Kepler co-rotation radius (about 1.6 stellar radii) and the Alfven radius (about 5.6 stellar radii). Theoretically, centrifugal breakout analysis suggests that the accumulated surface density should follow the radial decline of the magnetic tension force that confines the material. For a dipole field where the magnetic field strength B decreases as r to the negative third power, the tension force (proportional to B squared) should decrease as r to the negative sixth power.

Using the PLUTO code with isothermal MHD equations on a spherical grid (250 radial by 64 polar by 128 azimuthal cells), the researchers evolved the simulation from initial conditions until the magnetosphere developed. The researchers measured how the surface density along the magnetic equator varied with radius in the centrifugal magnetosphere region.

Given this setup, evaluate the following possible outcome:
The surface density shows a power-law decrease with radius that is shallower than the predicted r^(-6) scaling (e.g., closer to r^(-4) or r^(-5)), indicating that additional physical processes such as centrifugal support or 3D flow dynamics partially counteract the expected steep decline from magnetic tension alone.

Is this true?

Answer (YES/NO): YES